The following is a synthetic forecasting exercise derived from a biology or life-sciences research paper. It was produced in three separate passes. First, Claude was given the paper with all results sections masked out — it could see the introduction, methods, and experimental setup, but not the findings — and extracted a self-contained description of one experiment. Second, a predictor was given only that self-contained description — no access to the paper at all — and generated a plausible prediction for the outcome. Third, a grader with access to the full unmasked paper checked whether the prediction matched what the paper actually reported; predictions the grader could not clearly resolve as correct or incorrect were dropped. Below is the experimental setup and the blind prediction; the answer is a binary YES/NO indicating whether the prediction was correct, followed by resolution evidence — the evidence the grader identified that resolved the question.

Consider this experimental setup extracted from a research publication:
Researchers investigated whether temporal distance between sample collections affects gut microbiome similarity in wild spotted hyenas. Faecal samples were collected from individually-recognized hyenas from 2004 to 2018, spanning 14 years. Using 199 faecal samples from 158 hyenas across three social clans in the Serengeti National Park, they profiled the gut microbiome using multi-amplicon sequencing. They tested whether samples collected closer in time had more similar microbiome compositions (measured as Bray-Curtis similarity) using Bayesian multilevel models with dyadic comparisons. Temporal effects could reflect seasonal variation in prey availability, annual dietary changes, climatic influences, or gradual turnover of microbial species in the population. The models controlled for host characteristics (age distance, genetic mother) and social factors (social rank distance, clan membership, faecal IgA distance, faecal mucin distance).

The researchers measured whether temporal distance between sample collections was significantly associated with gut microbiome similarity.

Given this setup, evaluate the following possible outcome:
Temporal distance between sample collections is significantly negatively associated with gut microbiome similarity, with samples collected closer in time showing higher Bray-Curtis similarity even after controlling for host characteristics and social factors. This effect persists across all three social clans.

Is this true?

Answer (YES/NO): NO